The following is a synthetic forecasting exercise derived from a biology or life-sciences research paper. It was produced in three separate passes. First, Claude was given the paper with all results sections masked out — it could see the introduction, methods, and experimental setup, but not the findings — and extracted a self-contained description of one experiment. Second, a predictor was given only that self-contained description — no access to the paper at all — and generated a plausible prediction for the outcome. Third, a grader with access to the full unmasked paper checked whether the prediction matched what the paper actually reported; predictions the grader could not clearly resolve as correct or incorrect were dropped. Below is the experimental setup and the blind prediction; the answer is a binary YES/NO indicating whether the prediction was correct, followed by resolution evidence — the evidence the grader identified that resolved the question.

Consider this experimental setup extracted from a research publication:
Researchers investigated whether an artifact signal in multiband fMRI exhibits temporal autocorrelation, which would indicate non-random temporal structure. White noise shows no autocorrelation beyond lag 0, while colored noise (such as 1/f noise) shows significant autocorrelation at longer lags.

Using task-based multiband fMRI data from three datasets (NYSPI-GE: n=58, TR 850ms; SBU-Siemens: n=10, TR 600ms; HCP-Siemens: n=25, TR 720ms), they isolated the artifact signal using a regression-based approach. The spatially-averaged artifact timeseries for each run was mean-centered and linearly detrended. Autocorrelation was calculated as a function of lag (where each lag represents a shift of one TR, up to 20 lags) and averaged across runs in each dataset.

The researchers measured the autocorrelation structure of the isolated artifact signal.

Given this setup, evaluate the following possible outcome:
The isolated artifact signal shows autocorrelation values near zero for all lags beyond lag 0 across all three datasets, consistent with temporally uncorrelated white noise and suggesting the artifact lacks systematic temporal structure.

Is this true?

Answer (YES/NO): NO